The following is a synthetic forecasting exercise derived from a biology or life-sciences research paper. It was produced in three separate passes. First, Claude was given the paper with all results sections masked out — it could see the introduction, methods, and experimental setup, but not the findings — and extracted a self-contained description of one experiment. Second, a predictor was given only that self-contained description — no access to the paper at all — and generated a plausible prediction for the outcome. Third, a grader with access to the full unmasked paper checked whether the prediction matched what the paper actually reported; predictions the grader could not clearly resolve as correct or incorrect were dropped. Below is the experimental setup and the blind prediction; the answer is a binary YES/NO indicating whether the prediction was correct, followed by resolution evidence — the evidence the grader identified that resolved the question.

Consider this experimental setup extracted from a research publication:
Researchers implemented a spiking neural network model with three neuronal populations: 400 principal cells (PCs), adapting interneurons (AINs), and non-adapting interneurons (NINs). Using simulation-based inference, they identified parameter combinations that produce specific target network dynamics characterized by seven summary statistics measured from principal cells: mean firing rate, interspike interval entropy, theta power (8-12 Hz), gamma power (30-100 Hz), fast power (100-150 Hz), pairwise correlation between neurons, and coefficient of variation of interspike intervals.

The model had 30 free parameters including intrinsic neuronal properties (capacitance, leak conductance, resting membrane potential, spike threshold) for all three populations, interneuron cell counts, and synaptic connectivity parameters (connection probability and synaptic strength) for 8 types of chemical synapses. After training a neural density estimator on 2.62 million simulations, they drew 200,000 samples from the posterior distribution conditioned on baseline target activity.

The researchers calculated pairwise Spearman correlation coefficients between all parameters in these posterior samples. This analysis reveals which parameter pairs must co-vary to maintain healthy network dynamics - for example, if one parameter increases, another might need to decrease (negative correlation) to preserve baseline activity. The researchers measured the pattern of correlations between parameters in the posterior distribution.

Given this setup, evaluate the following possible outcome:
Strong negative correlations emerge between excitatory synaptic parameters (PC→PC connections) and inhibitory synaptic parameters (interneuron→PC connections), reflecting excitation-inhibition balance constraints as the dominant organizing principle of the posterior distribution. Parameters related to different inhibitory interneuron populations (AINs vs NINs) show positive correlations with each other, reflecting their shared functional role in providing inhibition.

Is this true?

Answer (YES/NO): NO